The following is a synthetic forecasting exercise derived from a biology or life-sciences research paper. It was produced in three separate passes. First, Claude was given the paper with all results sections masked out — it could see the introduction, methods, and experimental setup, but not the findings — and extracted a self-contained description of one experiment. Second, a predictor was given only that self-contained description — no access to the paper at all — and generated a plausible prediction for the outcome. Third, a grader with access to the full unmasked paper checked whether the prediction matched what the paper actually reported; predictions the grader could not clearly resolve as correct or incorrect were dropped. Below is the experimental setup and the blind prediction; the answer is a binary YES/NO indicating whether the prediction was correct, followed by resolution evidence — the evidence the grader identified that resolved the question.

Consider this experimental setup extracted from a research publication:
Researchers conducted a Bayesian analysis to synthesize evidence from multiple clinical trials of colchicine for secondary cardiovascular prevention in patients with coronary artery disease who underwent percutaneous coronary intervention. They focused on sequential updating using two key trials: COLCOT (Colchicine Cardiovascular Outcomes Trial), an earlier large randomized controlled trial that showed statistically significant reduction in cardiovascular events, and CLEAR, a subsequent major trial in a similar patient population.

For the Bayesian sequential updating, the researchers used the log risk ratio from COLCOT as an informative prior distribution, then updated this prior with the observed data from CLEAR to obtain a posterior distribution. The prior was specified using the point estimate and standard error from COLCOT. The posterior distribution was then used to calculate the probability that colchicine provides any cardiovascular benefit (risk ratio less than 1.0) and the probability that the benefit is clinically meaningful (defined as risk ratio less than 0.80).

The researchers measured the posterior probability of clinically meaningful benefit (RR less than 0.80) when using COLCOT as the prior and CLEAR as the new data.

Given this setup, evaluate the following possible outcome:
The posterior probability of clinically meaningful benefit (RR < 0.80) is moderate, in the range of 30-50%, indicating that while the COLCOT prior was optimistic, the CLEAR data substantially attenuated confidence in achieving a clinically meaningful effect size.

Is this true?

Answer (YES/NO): NO